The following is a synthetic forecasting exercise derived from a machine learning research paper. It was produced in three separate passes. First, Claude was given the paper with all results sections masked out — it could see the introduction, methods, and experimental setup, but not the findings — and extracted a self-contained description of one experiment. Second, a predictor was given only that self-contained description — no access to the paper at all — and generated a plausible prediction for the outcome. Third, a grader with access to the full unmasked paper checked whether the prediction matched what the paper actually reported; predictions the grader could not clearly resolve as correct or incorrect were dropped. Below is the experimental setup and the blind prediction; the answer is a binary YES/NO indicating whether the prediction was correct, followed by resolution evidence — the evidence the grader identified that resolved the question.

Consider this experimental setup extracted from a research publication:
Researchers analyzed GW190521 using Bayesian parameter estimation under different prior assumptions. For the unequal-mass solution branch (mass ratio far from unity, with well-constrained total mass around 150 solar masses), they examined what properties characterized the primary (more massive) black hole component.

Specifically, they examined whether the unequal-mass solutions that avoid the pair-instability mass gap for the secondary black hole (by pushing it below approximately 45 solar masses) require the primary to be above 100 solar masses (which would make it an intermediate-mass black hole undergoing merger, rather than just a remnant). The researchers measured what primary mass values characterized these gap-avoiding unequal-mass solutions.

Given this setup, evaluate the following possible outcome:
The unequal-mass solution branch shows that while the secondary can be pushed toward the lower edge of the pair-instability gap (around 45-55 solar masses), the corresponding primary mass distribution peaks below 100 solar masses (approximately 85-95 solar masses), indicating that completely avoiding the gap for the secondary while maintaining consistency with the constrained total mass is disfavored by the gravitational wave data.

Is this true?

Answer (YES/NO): NO